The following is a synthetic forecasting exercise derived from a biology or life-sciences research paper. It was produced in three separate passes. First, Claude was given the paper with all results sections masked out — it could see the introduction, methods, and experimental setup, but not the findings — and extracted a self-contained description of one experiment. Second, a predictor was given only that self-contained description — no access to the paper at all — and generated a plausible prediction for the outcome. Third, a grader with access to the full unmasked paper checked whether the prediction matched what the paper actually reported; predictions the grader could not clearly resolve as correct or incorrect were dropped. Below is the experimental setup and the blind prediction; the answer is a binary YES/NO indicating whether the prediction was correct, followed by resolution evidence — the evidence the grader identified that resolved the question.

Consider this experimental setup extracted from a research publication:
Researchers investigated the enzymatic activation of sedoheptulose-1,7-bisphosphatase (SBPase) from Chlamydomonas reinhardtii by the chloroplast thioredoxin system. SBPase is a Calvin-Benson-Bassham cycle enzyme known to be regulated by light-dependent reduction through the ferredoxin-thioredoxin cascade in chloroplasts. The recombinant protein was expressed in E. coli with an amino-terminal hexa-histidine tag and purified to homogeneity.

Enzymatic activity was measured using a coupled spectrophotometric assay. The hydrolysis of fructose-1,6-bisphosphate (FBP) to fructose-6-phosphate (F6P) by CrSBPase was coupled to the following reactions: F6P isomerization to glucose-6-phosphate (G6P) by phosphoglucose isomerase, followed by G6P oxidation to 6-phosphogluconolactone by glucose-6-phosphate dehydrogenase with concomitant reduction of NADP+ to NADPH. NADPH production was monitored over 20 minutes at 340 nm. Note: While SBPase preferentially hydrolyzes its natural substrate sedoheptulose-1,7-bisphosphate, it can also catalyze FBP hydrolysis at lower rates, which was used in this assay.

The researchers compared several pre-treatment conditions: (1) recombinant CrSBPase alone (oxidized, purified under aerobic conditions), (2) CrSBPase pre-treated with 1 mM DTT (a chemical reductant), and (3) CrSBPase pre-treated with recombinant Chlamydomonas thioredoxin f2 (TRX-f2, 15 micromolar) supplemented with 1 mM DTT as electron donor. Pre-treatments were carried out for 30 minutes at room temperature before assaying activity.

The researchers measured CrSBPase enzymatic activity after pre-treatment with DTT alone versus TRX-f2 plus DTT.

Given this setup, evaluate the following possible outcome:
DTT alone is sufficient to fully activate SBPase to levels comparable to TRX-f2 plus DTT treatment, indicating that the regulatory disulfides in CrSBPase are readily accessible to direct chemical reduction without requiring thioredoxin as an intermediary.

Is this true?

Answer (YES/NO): NO